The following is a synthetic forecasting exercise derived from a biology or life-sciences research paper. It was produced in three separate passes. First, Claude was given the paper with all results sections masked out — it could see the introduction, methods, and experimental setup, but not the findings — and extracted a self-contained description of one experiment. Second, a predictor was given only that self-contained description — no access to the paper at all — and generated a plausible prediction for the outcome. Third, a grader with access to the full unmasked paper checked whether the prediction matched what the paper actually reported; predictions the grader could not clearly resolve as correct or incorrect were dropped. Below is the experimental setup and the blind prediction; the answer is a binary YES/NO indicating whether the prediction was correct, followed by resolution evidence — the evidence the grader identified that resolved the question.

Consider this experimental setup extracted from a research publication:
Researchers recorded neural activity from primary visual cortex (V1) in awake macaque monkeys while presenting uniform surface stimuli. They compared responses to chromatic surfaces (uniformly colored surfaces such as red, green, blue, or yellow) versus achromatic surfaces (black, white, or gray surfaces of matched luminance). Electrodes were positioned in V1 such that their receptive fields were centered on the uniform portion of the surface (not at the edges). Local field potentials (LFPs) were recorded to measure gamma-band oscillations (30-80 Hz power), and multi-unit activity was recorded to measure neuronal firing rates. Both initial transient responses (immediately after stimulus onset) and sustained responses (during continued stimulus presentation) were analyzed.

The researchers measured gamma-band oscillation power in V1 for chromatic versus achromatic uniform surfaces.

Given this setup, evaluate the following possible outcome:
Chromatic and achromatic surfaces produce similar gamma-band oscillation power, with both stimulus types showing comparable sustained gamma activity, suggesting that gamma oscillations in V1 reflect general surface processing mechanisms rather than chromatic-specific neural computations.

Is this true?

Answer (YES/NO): NO